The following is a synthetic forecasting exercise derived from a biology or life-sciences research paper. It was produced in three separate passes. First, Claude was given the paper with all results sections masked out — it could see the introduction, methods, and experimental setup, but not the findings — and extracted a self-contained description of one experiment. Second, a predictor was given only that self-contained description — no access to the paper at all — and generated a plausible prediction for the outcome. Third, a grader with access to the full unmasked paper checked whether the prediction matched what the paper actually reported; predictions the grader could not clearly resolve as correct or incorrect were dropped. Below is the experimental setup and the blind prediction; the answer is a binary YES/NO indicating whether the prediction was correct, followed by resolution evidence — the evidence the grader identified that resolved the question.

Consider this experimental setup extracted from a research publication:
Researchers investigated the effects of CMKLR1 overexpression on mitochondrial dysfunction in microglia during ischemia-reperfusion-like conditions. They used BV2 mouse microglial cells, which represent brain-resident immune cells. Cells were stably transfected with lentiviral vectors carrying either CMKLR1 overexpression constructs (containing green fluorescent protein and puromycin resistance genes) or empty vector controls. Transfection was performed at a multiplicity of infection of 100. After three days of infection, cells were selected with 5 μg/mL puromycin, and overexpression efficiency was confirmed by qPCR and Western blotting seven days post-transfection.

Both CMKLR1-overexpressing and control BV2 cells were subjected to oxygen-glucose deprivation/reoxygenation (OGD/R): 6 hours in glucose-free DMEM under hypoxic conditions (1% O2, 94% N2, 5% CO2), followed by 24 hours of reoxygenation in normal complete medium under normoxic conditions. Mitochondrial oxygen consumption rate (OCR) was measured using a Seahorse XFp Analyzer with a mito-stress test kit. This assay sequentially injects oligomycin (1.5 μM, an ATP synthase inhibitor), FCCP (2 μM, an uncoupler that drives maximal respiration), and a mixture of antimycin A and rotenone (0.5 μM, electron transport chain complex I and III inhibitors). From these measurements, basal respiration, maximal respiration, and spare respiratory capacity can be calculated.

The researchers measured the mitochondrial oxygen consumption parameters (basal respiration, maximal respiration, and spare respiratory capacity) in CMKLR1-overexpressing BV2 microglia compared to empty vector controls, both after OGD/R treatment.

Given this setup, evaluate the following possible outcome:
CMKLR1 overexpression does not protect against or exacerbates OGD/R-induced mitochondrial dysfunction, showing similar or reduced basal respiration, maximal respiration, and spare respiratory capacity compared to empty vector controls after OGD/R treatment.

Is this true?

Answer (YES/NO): YES